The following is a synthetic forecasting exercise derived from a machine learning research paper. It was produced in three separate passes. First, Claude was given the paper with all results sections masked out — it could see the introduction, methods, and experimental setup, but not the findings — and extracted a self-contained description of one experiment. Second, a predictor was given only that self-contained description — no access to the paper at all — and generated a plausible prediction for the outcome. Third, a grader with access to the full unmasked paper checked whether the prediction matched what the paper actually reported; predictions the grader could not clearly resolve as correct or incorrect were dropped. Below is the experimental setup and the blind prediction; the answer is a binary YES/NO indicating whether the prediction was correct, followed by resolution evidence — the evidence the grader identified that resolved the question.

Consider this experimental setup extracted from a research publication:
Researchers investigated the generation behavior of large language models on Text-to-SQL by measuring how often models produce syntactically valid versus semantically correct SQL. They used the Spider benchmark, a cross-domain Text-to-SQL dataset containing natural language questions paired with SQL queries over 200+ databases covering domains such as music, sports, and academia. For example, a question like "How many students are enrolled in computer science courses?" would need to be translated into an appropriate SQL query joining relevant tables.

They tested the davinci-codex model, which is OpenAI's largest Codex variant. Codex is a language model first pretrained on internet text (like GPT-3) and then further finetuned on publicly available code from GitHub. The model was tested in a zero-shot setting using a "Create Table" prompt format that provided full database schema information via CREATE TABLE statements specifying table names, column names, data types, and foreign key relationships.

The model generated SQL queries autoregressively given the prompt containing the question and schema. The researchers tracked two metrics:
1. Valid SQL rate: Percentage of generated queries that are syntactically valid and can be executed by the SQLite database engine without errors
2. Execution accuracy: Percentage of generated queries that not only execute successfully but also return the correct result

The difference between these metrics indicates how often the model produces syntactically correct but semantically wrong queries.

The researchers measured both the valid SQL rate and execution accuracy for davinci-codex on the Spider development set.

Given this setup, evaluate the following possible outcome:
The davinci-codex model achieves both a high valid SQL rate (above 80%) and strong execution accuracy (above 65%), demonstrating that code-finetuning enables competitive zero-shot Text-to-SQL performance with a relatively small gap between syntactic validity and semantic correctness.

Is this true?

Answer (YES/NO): NO